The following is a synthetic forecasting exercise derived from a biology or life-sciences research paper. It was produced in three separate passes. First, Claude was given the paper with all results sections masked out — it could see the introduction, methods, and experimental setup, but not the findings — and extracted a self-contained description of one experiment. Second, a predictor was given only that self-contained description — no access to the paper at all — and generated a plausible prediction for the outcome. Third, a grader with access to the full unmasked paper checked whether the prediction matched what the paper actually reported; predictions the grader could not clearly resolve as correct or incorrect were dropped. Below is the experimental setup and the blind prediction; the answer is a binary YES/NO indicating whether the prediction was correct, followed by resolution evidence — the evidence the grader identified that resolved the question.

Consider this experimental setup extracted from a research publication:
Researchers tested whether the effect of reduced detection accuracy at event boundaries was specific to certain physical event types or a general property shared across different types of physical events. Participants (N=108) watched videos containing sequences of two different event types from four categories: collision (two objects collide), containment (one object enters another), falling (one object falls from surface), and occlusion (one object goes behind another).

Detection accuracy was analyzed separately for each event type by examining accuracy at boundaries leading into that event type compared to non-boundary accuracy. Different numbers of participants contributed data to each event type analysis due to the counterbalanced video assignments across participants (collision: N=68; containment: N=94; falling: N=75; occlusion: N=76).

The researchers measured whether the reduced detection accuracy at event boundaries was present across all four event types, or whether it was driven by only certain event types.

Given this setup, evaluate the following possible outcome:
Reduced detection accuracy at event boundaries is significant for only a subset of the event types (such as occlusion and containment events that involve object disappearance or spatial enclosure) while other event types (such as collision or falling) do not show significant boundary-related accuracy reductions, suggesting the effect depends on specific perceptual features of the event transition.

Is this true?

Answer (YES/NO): NO